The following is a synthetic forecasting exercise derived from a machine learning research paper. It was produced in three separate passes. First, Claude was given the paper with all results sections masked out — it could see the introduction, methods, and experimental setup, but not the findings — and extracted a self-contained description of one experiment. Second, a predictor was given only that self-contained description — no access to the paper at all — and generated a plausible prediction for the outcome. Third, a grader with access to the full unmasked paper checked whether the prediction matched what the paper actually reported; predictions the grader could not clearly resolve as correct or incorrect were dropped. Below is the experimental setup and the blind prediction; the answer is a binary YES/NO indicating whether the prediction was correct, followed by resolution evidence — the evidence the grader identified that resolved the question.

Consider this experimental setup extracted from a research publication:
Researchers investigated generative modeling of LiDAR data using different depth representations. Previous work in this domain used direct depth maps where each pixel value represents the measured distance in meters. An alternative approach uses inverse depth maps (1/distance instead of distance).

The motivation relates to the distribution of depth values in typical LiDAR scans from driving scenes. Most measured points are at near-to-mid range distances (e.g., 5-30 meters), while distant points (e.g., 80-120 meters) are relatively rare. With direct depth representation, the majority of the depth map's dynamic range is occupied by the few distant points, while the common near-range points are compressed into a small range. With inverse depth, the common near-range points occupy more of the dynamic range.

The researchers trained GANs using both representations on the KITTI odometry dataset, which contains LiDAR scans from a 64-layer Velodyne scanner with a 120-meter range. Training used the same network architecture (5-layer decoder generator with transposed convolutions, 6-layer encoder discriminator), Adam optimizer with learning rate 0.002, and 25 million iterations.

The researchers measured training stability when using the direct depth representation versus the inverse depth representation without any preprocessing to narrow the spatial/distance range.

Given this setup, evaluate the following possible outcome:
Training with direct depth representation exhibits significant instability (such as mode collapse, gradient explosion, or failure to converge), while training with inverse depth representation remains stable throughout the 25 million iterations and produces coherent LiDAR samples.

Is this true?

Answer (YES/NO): YES